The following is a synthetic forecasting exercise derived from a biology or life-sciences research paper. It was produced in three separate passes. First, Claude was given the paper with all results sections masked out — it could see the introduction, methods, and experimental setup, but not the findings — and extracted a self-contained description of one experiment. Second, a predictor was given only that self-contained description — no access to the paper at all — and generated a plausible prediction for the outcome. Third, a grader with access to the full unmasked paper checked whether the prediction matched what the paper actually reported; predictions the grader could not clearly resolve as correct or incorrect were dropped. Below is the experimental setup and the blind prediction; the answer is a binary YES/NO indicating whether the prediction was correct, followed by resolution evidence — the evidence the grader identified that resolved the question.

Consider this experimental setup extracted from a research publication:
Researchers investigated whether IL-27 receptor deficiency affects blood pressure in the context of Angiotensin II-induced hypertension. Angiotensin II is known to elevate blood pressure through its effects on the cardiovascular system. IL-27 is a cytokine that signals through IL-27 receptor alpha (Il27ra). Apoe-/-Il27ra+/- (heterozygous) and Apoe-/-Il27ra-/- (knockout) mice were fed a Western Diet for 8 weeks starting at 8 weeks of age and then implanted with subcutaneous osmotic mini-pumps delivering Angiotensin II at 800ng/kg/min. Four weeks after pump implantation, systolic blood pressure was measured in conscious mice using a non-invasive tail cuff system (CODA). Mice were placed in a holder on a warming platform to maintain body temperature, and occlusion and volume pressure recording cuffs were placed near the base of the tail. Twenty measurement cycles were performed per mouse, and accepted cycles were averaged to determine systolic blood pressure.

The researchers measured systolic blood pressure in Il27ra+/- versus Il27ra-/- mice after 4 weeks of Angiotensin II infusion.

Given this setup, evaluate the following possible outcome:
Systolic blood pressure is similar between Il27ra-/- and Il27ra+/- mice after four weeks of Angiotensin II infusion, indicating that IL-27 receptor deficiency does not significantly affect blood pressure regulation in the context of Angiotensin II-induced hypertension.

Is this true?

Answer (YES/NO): YES